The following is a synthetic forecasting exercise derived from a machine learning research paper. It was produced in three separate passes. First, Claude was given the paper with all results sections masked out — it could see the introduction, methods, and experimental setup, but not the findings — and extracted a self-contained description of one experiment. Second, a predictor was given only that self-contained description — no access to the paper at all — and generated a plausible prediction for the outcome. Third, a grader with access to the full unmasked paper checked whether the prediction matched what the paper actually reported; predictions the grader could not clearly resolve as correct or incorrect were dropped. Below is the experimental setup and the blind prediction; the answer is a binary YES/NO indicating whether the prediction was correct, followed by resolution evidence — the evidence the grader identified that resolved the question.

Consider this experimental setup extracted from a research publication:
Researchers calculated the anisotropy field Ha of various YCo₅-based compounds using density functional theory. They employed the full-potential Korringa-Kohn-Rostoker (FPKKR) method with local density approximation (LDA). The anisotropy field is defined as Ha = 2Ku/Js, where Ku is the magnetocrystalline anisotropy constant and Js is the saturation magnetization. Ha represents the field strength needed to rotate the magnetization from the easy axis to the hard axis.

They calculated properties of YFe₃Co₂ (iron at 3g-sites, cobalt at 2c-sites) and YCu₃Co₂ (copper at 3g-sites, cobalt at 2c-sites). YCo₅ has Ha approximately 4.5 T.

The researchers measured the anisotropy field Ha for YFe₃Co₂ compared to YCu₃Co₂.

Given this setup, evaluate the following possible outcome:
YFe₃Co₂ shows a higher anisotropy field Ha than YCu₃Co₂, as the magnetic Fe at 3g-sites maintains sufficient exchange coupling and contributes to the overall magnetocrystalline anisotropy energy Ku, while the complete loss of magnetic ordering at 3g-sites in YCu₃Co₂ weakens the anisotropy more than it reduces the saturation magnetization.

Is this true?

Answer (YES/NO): NO